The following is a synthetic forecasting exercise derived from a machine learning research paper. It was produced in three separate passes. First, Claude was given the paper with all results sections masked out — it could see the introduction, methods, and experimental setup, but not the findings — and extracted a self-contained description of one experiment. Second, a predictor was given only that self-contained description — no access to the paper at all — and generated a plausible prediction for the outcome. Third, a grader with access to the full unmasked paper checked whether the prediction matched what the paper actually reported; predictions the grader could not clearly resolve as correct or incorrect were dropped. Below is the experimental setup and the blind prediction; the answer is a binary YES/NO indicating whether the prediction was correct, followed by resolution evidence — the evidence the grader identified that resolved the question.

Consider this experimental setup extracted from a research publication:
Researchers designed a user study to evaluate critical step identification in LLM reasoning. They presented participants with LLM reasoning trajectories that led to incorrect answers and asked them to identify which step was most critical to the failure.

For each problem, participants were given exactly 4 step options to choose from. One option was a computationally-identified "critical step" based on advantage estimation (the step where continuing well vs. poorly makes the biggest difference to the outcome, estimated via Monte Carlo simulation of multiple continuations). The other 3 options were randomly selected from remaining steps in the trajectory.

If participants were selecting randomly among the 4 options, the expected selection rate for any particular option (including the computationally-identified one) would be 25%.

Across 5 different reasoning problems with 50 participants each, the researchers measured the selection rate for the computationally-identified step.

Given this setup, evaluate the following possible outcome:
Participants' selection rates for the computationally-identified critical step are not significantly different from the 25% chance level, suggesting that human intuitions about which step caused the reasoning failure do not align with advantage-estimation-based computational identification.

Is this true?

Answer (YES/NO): NO